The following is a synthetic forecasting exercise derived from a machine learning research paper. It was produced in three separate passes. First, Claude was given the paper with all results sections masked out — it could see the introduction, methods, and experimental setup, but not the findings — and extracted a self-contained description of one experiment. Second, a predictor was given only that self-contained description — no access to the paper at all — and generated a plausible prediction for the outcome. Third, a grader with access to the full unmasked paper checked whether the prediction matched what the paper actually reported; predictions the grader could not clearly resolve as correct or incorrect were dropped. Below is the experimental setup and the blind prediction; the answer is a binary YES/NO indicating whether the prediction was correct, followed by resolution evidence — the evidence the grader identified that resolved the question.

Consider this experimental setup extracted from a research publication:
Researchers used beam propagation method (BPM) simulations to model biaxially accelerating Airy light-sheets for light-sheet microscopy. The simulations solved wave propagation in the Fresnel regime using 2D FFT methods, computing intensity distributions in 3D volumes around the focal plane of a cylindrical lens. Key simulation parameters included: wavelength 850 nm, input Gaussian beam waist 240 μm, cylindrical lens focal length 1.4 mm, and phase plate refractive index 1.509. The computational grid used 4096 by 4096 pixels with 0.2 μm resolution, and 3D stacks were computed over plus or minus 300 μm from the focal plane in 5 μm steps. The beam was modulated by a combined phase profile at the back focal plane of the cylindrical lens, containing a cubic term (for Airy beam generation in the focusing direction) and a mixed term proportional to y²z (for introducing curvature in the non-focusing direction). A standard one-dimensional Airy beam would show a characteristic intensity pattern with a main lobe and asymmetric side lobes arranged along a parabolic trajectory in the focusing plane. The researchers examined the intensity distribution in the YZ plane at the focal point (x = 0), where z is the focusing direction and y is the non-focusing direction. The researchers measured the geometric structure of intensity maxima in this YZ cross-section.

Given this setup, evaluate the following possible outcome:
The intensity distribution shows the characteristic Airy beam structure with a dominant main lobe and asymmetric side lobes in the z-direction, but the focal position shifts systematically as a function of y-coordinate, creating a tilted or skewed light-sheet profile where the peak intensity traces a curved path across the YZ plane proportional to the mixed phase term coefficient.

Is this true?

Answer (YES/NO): NO